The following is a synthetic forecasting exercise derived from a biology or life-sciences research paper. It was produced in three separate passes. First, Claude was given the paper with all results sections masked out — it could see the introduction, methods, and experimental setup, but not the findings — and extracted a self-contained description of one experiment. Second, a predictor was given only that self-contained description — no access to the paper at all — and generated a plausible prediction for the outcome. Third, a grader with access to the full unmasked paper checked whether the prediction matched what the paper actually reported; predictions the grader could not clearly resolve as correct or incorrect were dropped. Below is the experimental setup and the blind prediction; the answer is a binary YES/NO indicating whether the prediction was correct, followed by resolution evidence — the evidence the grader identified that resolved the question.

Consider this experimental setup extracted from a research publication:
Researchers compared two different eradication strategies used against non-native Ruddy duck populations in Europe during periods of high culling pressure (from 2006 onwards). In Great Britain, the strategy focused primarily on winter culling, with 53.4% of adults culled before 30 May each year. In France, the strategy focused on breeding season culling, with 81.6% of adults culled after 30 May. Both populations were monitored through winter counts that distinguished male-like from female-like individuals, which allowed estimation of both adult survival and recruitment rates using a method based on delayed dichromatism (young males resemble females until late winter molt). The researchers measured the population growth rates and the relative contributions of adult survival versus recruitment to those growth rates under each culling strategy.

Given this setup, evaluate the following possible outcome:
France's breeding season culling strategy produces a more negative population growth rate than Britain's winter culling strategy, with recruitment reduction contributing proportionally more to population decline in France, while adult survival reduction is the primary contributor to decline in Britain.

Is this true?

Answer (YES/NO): NO